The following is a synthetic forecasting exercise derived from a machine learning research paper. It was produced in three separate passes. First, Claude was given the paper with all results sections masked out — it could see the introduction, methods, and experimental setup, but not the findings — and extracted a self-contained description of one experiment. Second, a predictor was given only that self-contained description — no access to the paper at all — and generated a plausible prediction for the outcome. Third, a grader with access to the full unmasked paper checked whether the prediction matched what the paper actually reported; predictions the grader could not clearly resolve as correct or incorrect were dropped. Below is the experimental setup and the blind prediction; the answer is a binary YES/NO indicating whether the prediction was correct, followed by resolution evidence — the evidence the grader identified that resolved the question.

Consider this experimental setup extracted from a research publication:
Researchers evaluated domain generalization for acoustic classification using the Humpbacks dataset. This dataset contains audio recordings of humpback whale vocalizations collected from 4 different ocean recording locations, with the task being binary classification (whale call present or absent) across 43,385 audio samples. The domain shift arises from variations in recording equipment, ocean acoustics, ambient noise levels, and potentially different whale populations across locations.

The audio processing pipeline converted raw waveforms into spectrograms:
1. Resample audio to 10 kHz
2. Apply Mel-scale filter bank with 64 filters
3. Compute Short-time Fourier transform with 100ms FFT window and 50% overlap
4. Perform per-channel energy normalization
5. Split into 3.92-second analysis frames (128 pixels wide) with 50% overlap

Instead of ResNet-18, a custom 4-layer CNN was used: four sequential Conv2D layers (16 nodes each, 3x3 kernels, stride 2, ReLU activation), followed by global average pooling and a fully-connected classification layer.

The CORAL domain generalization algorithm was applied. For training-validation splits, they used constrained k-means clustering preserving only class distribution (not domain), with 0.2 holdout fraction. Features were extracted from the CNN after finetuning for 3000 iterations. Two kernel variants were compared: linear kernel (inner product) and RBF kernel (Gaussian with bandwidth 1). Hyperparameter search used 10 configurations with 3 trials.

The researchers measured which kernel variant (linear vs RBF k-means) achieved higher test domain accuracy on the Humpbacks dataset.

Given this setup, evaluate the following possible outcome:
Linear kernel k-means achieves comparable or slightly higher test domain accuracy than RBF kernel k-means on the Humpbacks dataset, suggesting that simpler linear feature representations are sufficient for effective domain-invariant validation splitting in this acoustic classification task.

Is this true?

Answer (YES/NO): YES